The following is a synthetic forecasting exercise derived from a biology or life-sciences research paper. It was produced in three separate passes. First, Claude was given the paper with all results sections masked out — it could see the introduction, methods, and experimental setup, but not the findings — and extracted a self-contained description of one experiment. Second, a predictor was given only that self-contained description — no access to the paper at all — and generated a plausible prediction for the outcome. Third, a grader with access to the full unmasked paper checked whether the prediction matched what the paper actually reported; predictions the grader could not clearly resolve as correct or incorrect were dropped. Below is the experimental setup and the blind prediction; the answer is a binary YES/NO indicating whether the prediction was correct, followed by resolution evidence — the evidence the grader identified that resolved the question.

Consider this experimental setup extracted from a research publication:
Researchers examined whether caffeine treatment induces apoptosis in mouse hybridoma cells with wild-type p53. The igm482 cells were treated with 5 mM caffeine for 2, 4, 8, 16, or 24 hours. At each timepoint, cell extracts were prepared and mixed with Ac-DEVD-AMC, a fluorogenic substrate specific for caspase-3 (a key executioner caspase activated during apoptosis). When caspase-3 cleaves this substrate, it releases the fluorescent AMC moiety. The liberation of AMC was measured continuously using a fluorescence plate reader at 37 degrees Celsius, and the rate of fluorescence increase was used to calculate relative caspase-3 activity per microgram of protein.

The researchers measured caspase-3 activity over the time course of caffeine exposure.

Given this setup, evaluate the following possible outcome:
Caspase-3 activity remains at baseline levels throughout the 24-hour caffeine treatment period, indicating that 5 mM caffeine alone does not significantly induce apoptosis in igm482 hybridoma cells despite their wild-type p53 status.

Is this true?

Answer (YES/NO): NO